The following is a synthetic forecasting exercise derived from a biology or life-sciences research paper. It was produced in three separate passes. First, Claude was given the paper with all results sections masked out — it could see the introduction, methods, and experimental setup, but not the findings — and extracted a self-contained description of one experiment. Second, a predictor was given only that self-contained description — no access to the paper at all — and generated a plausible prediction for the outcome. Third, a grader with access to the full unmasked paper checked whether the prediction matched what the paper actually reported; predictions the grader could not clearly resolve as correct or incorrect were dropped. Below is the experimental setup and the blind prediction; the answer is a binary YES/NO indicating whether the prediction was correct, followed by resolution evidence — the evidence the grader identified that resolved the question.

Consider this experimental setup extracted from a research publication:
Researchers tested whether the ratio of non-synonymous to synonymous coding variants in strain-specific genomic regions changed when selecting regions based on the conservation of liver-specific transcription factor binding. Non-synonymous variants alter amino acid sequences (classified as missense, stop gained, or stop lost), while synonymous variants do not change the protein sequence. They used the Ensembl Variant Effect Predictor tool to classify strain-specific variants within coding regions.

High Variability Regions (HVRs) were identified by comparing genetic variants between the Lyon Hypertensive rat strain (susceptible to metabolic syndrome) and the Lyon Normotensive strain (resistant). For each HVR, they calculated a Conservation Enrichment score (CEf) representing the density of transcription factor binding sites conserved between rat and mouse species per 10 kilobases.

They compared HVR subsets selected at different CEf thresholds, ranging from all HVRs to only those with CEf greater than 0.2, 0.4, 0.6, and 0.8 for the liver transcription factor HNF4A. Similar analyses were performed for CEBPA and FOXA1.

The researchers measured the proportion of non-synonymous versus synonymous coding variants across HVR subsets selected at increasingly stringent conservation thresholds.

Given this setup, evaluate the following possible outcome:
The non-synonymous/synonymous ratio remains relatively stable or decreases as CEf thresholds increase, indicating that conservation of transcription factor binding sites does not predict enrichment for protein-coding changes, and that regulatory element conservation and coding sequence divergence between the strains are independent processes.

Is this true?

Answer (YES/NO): NO